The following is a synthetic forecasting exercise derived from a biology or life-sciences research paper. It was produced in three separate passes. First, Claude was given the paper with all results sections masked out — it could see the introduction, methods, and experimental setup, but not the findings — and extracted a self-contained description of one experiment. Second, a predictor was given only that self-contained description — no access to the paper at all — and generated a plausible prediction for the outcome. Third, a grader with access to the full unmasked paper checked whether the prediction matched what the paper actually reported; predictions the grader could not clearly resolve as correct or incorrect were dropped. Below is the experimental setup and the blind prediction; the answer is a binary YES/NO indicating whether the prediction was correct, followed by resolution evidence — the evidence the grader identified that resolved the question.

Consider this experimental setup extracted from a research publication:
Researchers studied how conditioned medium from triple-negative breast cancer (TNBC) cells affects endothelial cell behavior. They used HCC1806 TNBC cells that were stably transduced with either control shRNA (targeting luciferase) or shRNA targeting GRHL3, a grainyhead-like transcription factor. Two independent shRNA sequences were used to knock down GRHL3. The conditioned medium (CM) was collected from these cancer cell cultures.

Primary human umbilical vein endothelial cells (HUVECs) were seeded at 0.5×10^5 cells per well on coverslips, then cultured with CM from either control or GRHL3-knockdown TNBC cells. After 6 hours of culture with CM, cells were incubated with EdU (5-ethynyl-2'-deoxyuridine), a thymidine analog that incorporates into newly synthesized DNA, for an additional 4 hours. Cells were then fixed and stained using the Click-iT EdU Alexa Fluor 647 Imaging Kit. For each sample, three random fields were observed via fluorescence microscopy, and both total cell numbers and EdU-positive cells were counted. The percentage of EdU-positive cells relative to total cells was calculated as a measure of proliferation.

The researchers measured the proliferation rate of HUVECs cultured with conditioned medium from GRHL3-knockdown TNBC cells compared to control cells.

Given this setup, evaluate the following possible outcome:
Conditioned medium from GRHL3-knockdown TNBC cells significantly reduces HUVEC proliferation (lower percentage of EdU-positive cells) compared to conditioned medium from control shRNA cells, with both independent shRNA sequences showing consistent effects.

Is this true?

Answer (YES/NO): YES